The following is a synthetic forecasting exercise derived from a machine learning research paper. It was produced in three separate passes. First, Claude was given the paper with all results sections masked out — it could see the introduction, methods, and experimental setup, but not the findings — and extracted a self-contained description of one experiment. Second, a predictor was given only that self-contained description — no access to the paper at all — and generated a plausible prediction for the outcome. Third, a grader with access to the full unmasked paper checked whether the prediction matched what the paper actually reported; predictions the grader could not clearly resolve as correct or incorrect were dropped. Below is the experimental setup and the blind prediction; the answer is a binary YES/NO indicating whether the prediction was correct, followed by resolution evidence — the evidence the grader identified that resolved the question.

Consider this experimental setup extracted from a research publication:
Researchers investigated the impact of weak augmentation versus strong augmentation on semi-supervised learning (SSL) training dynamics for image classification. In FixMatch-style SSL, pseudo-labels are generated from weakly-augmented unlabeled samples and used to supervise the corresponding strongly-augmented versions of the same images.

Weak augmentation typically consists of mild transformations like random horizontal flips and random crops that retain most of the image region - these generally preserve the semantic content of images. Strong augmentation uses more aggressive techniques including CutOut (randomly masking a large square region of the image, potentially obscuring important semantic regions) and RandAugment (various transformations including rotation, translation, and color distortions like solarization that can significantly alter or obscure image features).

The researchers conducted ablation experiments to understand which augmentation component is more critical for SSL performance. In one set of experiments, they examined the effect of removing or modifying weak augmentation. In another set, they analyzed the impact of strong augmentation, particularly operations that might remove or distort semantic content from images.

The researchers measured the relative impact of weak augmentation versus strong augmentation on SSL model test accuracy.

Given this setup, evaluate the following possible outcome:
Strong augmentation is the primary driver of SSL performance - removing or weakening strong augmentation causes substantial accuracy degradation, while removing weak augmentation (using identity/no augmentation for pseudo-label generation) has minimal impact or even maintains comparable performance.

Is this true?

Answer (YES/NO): YES